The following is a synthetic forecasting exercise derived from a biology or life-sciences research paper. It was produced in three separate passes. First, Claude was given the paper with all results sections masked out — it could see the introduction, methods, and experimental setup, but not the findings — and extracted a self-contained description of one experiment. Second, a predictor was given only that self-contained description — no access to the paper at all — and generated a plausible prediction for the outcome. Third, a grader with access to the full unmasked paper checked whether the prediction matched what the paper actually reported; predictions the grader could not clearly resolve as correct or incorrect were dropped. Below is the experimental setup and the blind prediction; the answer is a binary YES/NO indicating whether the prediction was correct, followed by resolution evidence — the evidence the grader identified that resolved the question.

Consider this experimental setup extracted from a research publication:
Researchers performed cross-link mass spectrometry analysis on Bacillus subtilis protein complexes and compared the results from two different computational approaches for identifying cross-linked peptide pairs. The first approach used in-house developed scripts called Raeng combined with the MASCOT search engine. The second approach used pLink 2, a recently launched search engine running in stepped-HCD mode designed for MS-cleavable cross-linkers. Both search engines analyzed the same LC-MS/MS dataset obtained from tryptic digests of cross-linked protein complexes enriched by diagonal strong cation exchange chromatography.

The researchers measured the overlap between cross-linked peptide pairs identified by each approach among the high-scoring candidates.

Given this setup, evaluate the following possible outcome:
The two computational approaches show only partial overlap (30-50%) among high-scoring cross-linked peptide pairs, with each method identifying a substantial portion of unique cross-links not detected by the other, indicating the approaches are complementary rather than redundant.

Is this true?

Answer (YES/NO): NO